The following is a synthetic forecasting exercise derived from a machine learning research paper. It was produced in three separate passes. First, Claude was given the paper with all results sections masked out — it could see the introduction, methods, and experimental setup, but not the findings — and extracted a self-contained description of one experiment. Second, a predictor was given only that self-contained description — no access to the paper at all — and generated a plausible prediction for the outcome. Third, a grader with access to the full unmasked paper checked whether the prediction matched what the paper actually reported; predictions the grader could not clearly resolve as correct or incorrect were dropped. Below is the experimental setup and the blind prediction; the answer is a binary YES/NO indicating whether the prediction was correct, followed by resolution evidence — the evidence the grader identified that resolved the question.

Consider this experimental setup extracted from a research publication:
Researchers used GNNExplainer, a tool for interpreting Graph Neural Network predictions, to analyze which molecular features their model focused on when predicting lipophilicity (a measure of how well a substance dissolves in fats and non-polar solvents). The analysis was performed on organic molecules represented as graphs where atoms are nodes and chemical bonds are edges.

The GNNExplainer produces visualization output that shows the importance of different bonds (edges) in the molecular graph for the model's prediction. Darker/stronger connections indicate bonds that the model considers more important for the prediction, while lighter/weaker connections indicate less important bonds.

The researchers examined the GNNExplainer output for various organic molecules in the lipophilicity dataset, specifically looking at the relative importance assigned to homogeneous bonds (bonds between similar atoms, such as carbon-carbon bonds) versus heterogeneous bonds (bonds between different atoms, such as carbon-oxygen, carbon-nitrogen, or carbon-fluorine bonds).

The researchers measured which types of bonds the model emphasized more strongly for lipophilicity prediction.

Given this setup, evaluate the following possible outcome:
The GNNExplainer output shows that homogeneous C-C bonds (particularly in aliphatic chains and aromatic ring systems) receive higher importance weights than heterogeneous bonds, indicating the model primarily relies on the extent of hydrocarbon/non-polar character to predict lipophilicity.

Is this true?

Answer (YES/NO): NO